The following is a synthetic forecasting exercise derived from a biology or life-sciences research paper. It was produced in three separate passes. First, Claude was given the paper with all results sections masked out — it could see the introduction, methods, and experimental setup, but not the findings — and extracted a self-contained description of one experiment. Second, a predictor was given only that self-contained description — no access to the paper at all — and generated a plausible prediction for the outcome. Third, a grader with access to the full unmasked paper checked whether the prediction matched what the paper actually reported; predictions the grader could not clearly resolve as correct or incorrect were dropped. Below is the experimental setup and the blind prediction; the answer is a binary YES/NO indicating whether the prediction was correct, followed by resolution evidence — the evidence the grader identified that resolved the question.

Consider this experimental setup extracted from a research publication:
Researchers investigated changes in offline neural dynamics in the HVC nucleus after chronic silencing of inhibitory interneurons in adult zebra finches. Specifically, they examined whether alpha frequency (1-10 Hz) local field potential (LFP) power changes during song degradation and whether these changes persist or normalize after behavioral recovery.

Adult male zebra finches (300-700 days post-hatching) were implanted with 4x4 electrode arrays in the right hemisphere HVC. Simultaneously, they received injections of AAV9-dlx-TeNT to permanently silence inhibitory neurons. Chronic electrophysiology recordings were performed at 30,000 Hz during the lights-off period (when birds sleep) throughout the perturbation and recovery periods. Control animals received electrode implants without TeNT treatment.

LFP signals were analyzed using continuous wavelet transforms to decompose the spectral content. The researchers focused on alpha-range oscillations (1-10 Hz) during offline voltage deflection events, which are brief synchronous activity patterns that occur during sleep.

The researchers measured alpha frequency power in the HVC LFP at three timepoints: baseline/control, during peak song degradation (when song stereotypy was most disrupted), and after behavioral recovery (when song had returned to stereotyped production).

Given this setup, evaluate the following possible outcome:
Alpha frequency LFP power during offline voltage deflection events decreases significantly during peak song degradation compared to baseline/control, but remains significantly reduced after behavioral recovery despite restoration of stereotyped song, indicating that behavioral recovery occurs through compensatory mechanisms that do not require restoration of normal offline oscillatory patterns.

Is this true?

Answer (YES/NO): NO